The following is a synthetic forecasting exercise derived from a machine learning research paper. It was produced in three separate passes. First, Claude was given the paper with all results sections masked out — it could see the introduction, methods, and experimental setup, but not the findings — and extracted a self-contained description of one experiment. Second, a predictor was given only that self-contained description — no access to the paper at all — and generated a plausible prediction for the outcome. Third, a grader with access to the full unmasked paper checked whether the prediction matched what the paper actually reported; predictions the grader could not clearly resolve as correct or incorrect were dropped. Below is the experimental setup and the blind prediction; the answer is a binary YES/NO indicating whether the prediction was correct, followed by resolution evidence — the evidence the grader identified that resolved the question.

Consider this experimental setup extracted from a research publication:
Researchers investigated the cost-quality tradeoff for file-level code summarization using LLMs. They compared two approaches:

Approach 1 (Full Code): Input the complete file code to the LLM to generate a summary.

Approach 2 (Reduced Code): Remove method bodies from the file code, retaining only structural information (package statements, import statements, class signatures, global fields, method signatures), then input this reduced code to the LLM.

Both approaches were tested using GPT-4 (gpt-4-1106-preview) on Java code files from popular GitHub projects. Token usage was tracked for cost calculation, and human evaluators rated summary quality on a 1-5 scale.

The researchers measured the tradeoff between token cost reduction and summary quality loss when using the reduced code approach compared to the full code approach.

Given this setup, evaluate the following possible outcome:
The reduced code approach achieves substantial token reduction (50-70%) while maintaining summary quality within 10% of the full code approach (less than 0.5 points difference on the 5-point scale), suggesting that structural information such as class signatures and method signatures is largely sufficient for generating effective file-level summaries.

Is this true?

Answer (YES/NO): NO